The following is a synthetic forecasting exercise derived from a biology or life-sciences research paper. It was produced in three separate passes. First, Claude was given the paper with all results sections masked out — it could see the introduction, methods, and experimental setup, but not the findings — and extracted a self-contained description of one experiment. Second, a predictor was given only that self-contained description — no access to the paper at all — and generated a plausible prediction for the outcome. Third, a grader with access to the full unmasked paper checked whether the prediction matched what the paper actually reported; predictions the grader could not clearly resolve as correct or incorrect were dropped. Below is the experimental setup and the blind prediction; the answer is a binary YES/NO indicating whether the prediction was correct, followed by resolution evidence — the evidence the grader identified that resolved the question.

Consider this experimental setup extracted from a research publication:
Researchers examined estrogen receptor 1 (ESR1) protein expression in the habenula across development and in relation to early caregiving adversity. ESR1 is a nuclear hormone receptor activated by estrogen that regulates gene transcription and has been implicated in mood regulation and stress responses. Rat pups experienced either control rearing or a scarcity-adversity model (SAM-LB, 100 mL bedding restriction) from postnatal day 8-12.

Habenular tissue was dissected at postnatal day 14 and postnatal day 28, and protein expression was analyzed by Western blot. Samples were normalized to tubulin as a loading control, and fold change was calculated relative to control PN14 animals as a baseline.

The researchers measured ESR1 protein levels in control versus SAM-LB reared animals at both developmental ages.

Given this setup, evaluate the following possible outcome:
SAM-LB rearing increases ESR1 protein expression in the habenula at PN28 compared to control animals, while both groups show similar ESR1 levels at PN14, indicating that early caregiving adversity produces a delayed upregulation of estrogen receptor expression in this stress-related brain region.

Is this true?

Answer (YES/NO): NO